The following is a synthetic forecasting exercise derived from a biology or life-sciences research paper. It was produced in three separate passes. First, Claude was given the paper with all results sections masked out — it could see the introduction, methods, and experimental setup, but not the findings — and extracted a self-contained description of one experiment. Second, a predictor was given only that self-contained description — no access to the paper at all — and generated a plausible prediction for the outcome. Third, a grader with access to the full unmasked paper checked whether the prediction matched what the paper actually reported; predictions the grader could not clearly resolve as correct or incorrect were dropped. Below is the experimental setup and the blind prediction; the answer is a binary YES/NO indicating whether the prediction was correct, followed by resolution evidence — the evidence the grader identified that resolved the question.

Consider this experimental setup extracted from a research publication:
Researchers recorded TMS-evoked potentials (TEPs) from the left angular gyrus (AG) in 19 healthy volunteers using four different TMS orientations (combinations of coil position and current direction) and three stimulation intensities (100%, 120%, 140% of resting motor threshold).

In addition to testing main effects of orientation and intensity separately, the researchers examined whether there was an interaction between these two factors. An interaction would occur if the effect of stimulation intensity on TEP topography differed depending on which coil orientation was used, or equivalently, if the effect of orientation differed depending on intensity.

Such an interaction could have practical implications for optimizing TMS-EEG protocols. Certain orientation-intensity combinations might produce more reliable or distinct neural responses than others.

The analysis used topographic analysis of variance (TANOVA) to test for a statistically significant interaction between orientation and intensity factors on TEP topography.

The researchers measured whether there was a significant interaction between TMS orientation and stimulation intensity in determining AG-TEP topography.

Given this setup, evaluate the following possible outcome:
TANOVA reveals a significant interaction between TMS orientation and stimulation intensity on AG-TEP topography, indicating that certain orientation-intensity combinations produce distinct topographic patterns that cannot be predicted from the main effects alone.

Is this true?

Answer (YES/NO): YES